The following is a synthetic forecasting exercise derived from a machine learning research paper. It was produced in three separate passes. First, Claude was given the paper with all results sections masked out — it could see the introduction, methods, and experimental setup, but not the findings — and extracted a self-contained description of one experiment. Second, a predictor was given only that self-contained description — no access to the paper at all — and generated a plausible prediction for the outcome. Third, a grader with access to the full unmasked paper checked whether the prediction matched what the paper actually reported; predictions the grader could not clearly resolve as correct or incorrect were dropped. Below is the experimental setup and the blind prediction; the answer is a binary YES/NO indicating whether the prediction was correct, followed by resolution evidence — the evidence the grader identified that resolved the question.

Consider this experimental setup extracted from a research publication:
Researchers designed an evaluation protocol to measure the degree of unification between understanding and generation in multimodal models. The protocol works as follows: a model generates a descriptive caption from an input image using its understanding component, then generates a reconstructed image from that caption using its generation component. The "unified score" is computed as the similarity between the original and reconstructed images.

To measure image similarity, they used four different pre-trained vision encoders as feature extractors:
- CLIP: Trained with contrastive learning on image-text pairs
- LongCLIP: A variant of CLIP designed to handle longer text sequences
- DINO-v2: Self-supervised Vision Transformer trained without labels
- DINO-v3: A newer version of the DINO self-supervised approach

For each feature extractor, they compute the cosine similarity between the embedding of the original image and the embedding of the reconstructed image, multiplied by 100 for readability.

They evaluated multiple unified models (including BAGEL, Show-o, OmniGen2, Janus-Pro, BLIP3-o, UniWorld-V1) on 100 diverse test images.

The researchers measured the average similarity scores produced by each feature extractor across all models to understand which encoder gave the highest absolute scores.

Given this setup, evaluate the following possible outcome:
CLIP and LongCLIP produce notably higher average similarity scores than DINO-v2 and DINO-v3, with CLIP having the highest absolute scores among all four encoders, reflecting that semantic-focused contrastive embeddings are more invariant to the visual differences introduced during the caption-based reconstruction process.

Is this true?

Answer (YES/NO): NO